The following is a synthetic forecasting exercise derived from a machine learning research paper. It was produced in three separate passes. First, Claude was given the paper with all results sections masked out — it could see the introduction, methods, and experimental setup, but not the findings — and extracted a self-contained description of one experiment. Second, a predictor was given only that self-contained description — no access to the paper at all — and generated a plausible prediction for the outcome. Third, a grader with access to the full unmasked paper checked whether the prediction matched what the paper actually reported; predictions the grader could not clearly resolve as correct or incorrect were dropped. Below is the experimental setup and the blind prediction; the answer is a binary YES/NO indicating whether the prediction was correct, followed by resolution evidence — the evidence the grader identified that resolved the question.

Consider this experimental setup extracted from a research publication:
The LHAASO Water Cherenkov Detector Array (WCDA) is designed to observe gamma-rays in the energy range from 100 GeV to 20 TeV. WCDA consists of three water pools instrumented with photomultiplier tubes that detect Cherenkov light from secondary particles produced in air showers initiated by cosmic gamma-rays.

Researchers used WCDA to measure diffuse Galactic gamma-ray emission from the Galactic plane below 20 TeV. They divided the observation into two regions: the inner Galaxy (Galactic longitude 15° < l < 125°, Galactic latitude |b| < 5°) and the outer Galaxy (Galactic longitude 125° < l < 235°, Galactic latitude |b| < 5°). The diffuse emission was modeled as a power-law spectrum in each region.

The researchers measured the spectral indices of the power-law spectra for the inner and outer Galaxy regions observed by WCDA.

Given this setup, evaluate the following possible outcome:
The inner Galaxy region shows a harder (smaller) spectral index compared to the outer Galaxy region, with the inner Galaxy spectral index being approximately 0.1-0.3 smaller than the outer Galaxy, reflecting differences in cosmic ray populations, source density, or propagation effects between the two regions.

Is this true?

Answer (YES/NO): NO